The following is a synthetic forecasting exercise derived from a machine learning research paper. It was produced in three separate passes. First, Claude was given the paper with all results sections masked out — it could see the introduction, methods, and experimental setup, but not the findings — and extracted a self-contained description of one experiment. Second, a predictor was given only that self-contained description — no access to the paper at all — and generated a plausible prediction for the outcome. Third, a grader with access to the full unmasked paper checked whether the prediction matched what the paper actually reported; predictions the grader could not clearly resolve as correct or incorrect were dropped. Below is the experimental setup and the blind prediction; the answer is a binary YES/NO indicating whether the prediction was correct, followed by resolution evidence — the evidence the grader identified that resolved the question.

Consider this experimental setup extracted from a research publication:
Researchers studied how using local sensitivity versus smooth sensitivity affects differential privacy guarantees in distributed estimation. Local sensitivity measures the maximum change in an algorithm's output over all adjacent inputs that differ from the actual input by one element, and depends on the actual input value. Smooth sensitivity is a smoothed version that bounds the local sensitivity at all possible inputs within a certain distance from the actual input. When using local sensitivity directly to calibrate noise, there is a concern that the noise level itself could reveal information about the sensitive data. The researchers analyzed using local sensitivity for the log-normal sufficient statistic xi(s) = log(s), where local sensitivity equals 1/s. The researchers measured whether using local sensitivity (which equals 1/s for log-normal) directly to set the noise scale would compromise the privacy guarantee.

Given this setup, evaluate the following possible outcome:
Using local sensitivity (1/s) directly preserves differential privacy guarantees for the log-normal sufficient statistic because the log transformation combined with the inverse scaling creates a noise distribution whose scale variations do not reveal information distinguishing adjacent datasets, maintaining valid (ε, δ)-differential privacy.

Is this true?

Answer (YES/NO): NO